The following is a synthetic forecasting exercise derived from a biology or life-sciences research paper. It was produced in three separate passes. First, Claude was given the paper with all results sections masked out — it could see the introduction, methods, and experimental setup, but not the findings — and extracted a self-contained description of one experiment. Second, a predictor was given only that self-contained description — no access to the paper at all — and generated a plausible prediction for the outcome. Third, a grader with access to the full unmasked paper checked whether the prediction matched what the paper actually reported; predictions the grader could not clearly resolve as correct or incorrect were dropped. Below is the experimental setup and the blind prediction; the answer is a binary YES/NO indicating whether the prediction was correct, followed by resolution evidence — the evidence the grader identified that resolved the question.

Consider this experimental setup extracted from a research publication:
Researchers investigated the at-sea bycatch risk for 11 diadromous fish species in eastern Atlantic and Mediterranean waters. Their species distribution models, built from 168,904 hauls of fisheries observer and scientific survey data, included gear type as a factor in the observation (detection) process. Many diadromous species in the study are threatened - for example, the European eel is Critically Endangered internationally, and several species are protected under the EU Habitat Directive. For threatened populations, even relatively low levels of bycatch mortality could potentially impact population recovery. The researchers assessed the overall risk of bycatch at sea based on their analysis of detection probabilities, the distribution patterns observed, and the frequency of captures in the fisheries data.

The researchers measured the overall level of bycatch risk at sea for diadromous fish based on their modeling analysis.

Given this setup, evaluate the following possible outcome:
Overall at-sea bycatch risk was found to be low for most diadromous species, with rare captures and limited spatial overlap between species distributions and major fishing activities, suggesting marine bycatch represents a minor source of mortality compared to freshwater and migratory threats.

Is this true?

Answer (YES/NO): NO